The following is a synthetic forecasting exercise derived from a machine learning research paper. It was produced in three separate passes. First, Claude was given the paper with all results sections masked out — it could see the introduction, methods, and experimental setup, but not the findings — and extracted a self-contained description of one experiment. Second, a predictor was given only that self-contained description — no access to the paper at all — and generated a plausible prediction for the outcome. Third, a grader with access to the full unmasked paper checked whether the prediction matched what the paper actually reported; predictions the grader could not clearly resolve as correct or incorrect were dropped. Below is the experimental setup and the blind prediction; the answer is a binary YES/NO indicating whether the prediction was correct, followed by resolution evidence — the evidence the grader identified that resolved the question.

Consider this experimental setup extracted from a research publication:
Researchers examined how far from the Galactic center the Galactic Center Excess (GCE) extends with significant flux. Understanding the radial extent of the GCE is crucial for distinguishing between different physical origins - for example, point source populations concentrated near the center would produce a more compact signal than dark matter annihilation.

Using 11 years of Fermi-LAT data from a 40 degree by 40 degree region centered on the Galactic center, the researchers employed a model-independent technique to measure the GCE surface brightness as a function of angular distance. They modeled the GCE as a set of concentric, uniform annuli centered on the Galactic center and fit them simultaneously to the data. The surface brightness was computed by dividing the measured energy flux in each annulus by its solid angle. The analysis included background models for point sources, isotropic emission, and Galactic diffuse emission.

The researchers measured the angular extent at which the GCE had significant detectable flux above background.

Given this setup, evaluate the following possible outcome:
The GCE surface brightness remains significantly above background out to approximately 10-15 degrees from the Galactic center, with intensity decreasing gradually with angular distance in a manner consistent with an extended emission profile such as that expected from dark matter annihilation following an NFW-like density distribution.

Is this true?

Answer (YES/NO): YES